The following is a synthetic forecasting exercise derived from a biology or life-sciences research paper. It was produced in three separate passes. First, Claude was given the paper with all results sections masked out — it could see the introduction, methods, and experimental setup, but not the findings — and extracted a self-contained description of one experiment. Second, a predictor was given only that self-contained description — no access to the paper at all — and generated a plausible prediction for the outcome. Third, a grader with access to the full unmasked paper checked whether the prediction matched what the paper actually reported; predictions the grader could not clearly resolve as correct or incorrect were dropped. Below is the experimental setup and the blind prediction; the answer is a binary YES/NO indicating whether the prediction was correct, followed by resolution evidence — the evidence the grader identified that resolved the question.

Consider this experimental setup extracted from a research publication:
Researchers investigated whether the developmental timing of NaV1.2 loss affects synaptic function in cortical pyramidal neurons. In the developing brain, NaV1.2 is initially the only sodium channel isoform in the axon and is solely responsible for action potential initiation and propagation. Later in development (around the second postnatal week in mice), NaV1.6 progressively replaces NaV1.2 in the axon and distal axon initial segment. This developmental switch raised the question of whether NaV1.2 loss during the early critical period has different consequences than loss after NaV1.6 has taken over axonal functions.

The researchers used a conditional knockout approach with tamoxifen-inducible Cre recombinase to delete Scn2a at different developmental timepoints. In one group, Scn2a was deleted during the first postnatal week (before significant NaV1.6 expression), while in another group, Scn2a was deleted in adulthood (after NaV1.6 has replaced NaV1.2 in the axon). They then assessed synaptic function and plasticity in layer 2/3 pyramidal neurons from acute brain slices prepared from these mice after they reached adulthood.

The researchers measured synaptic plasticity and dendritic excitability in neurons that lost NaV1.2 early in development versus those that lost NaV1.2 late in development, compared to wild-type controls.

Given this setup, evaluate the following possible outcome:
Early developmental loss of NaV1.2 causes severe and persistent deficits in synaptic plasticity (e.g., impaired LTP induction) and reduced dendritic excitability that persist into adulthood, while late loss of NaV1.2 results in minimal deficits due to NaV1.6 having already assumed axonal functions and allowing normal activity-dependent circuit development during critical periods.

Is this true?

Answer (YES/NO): NO